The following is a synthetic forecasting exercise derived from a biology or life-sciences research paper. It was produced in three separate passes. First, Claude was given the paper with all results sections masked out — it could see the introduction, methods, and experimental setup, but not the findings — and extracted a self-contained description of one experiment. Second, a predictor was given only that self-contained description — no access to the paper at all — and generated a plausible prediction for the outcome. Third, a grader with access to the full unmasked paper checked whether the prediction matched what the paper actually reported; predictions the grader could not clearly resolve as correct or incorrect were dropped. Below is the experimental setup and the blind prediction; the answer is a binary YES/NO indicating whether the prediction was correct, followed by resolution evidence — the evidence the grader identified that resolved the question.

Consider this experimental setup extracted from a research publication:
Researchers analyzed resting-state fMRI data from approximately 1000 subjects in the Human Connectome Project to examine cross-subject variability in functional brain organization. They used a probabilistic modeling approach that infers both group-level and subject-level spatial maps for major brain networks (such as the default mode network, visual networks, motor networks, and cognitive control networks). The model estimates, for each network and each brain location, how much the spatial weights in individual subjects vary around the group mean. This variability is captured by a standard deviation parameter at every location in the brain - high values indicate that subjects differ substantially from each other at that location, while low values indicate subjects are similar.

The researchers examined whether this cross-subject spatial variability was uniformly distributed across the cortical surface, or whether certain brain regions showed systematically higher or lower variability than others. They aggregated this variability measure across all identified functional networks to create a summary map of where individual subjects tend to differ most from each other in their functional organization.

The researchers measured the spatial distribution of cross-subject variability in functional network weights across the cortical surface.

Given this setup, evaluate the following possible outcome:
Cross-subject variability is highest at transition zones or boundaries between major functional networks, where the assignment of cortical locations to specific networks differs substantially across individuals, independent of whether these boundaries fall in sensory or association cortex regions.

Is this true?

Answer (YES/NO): NO